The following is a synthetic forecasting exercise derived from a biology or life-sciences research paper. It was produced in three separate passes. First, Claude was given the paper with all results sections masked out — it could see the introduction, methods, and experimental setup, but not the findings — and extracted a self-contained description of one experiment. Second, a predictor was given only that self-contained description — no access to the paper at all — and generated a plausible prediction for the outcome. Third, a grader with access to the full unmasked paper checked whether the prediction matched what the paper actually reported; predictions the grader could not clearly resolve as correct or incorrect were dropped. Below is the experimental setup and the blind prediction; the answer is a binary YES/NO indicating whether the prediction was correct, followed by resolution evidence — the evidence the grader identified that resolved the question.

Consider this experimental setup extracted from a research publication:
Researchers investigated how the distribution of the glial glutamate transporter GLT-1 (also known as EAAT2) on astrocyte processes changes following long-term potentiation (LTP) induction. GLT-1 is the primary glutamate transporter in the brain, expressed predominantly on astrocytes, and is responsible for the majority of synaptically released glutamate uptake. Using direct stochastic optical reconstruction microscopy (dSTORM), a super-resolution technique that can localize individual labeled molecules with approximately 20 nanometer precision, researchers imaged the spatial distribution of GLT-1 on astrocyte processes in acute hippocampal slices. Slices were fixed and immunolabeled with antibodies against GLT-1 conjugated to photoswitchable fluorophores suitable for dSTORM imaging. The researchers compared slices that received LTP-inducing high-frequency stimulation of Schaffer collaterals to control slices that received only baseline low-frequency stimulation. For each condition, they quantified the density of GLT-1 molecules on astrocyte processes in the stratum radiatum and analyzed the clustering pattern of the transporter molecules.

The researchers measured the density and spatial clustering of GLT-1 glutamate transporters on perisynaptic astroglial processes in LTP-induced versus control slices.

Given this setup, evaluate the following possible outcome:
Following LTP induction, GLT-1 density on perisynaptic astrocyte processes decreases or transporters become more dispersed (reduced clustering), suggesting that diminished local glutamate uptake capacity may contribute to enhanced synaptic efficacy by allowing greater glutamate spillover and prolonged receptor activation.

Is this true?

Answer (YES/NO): YES